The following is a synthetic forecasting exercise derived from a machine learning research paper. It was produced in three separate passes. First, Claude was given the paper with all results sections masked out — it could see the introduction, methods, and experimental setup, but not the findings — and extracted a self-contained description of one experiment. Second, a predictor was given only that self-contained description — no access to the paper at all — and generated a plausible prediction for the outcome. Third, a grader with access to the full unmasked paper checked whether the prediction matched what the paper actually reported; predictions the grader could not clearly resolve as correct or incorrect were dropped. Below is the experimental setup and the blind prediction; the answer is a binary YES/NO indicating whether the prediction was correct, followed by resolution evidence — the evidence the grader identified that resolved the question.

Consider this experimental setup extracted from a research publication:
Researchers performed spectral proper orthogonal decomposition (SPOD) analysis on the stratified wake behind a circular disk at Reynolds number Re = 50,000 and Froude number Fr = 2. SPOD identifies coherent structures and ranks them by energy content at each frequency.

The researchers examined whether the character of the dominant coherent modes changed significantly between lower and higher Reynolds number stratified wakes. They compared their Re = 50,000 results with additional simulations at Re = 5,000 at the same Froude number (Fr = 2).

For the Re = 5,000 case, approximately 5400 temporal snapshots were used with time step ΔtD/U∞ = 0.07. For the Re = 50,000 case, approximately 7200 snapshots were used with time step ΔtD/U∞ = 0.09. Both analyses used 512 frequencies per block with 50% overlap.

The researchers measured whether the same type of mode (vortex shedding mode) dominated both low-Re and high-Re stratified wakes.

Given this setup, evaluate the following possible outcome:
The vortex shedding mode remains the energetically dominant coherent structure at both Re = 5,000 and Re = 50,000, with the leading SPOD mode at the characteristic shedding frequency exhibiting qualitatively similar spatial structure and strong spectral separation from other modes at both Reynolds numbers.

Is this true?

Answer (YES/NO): NO